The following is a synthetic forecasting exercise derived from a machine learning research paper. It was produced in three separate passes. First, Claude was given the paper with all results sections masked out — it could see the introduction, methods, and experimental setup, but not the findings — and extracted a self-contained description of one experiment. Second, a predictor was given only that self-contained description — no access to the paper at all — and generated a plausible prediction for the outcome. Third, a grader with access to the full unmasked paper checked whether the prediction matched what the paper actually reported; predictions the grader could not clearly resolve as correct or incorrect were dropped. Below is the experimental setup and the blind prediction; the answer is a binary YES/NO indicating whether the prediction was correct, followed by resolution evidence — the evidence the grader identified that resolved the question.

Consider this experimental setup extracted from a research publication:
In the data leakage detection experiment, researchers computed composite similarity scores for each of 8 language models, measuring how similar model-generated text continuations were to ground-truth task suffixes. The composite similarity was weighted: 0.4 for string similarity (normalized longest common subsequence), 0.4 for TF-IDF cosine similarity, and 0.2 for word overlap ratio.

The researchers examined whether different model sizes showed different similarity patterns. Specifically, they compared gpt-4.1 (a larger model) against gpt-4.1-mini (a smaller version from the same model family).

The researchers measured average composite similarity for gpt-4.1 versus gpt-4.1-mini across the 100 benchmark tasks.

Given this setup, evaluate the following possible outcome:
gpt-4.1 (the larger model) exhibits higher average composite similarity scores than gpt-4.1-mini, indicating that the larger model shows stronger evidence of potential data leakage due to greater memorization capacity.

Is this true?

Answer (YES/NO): NO